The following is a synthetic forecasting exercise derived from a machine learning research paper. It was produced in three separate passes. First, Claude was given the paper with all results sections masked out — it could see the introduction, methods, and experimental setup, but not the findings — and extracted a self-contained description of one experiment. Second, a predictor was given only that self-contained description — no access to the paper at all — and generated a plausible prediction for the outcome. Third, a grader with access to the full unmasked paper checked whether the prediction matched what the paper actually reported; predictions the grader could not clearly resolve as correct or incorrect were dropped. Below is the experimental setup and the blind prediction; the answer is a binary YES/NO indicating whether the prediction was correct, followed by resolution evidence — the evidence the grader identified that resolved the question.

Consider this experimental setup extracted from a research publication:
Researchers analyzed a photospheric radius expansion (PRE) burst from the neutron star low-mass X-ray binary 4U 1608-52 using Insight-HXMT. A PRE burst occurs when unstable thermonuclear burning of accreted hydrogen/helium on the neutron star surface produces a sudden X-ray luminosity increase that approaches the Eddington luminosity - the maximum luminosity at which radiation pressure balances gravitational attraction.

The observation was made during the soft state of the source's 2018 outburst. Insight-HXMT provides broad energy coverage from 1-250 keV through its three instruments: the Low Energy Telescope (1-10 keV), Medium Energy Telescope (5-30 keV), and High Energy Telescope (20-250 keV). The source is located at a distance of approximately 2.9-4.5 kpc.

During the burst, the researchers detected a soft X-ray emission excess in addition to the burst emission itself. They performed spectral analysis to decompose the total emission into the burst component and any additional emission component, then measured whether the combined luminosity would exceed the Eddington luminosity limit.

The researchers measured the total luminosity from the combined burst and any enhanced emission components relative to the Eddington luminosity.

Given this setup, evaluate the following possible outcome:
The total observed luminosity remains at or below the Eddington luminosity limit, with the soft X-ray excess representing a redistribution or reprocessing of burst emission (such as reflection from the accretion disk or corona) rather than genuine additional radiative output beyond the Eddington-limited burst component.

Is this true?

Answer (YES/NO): NO